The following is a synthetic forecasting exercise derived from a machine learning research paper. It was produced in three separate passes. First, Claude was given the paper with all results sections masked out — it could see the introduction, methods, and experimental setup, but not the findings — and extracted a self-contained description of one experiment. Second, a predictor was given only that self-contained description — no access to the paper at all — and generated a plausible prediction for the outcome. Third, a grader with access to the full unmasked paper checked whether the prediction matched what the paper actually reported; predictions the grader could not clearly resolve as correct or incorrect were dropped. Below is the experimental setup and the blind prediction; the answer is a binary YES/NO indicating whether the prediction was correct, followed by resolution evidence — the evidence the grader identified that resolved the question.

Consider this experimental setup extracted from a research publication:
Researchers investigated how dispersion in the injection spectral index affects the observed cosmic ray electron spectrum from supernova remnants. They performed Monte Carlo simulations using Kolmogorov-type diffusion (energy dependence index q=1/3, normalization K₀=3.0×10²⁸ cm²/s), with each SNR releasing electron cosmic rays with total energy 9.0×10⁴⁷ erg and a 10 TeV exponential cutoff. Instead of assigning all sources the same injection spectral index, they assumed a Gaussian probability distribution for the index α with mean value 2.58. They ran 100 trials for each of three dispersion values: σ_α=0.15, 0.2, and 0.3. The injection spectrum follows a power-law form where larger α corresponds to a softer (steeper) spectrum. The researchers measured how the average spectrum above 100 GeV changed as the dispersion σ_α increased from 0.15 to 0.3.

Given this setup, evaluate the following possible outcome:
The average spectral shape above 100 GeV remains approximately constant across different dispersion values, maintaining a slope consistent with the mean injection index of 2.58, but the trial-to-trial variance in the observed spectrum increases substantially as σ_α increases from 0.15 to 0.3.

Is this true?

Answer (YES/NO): NO